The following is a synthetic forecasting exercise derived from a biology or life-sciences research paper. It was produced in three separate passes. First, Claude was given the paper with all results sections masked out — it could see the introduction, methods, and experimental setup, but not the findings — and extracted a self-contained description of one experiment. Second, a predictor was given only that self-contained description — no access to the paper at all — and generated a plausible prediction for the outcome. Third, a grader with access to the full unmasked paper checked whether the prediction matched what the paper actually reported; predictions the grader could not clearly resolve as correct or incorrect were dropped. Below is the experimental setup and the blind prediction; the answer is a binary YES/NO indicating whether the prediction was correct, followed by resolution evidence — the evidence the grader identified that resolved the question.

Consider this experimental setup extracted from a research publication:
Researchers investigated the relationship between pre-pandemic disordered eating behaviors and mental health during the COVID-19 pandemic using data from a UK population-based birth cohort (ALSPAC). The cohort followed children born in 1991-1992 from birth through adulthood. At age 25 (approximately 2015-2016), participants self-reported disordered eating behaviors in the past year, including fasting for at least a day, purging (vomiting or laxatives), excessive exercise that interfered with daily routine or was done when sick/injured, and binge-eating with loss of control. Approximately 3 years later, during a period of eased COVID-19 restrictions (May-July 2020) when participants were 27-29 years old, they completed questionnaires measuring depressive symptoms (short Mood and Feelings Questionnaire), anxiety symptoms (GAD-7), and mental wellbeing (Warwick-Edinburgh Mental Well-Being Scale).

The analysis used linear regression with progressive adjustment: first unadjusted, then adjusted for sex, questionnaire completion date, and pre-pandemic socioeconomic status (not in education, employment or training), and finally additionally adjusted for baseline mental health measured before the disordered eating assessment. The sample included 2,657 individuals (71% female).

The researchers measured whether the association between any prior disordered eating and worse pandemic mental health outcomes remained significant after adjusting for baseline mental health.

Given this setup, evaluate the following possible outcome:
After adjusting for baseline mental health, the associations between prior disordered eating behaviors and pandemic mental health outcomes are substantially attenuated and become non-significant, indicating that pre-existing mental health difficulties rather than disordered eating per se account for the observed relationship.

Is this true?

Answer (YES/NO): NO